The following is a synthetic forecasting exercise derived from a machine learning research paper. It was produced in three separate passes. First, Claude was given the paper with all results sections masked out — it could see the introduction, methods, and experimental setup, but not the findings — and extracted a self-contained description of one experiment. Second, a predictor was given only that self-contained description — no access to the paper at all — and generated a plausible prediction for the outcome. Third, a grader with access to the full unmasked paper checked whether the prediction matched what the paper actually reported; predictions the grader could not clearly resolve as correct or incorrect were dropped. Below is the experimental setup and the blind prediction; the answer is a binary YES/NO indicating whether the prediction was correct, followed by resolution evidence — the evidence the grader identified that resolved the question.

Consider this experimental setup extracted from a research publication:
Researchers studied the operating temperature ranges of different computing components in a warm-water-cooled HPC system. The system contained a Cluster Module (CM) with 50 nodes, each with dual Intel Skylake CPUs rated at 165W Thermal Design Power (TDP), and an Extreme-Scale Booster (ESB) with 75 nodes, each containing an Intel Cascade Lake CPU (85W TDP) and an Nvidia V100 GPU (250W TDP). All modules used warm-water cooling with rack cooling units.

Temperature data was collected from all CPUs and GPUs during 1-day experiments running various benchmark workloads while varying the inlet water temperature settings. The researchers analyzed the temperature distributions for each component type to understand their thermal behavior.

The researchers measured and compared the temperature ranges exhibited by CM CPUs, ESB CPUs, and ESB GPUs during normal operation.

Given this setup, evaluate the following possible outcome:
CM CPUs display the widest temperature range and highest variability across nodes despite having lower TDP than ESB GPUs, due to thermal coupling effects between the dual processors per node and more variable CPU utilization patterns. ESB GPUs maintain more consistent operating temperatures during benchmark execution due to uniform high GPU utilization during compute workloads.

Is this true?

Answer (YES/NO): NO